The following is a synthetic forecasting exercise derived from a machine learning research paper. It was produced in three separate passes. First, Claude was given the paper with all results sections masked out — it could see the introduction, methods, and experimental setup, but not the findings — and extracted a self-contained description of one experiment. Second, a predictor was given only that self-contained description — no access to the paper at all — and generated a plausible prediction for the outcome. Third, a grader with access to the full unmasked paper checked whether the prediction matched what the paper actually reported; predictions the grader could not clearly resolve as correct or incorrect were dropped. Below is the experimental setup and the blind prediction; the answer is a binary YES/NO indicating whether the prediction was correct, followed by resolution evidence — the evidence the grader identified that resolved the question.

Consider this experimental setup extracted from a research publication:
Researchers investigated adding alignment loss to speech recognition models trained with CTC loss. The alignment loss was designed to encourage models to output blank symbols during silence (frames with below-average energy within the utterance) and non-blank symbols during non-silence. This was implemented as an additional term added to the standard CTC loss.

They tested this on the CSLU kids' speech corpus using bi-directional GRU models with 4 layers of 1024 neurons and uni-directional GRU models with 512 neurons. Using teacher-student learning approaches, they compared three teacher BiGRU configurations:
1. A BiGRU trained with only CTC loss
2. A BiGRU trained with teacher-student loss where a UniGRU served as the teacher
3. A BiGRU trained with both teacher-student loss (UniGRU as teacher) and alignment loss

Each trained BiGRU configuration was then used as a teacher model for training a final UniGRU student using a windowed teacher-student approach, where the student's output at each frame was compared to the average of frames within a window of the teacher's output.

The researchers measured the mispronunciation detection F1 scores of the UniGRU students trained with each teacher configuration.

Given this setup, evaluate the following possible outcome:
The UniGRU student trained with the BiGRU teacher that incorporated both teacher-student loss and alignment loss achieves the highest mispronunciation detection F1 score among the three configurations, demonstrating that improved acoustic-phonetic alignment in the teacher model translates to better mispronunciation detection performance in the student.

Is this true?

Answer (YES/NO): NO